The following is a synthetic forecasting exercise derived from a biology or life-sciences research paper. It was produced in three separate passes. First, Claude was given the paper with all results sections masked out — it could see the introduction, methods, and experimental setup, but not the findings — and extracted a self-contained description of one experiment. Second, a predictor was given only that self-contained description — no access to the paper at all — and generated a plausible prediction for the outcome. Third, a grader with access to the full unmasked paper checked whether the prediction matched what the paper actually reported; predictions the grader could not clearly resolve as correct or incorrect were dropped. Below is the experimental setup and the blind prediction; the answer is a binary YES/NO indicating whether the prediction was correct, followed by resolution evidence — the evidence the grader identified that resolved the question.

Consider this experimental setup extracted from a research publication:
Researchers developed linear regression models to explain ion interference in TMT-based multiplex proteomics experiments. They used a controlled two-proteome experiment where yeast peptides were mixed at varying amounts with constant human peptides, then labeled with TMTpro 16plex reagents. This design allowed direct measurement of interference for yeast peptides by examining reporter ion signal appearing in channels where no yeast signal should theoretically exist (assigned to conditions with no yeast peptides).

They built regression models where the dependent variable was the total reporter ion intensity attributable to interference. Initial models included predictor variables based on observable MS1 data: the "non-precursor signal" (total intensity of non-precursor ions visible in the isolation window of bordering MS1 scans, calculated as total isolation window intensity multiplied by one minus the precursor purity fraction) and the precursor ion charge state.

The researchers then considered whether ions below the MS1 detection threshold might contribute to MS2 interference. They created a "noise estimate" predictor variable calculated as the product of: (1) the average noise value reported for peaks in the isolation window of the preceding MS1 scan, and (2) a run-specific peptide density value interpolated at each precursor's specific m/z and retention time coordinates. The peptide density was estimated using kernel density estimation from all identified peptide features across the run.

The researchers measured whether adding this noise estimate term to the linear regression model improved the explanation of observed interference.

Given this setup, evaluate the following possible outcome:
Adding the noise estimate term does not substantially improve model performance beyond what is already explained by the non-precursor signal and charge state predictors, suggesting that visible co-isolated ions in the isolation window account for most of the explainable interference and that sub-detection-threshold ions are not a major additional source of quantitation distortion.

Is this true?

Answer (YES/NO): NO